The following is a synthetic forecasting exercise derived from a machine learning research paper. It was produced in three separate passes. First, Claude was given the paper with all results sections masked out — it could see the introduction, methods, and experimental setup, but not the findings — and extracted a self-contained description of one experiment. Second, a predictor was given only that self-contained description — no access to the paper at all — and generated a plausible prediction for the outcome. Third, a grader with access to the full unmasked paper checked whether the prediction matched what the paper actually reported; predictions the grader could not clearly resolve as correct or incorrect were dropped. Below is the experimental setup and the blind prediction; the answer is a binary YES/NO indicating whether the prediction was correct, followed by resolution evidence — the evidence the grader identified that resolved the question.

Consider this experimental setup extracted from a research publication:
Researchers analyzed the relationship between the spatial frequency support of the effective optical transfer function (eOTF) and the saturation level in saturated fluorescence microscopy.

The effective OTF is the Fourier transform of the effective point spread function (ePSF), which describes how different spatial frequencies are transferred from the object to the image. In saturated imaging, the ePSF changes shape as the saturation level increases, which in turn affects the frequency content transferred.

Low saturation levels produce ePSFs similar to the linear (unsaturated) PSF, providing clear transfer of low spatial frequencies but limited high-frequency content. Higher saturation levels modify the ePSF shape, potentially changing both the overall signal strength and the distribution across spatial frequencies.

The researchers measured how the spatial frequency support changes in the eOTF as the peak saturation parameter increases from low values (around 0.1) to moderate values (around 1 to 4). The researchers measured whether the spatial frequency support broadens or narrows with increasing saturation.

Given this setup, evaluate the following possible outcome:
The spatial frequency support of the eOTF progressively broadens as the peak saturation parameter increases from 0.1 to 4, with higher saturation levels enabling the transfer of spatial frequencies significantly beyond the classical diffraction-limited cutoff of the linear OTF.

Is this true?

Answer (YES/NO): YES